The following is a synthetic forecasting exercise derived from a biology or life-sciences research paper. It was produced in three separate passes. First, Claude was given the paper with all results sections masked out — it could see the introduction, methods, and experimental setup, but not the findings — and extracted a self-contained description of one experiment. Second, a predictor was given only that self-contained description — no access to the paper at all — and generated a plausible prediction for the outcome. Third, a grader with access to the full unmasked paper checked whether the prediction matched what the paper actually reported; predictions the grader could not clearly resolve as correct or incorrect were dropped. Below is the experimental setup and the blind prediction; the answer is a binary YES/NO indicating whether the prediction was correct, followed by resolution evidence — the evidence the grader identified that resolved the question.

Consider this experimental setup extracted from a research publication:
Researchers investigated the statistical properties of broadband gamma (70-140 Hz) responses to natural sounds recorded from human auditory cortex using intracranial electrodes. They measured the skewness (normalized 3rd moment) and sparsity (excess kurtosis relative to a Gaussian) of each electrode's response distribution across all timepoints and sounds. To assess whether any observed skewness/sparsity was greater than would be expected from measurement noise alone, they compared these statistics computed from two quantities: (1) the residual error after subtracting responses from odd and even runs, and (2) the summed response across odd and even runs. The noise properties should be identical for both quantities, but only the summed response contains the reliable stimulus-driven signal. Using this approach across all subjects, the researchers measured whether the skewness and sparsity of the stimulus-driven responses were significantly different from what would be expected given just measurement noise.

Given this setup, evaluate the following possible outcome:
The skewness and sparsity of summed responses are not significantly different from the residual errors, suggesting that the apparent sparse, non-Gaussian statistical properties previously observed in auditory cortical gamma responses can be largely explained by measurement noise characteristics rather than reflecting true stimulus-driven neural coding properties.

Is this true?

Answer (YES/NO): NO